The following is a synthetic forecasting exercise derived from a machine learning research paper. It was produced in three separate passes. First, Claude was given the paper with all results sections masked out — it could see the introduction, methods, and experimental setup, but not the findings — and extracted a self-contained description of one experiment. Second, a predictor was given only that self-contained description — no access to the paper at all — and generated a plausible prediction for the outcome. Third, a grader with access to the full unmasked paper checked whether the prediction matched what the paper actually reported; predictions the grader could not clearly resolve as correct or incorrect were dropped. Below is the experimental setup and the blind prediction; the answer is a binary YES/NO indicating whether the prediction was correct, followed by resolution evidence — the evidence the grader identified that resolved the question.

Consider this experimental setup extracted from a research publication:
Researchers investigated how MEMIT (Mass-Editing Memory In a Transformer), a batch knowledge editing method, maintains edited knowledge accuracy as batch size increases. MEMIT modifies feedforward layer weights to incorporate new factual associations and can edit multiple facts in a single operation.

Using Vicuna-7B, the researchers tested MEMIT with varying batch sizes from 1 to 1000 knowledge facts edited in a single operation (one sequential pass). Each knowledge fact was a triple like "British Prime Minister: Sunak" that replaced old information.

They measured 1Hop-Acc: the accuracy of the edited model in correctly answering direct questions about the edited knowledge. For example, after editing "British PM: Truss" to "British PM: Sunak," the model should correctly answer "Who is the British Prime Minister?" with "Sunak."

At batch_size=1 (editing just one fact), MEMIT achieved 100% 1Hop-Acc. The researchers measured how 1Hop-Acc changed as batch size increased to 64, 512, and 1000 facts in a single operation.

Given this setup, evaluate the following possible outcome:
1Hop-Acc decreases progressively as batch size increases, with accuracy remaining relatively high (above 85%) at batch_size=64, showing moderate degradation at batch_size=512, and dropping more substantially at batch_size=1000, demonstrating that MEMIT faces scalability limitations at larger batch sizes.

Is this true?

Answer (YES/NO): NO